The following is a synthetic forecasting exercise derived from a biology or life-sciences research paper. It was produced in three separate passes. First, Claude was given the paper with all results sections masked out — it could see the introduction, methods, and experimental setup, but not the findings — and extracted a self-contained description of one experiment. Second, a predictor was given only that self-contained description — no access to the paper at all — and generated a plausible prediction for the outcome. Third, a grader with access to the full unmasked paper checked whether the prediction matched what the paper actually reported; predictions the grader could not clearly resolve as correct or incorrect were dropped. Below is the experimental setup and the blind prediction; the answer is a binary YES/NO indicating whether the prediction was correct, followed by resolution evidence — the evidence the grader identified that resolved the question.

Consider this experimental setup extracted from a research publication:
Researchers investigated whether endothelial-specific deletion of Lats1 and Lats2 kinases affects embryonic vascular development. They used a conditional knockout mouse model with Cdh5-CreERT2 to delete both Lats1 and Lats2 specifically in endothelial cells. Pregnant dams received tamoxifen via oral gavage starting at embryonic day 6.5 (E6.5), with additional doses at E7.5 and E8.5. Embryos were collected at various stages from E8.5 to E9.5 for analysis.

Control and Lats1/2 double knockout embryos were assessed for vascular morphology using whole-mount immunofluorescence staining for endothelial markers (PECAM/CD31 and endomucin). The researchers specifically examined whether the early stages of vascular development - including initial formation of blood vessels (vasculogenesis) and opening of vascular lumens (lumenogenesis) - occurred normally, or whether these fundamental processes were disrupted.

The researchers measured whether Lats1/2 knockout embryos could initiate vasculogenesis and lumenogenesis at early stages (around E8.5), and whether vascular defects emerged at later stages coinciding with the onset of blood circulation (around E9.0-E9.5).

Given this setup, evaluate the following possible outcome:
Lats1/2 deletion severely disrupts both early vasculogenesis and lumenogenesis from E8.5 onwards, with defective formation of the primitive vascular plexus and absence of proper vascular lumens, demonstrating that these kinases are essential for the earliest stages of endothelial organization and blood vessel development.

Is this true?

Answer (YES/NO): NO